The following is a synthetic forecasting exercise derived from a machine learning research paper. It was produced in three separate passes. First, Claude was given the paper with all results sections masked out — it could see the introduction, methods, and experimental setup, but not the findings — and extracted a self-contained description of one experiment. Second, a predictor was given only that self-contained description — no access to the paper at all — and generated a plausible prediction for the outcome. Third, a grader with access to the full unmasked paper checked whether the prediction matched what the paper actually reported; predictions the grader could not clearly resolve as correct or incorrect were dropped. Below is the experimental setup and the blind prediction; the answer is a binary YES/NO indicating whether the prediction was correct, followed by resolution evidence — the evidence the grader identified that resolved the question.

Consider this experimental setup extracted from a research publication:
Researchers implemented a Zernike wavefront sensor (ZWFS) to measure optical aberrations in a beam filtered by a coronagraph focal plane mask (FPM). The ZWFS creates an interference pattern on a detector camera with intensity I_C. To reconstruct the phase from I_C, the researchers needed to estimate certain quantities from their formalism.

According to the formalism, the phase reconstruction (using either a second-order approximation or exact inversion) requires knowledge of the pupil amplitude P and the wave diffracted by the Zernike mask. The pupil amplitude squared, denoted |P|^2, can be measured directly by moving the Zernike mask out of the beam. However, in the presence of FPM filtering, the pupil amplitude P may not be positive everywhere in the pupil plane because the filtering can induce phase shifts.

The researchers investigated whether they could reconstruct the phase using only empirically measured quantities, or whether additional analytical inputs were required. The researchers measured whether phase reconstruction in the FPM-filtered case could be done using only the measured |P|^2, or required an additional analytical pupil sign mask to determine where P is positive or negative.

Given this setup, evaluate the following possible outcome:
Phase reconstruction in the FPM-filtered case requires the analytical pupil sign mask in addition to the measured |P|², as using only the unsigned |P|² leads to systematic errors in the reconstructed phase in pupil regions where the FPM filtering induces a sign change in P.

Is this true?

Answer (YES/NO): YES